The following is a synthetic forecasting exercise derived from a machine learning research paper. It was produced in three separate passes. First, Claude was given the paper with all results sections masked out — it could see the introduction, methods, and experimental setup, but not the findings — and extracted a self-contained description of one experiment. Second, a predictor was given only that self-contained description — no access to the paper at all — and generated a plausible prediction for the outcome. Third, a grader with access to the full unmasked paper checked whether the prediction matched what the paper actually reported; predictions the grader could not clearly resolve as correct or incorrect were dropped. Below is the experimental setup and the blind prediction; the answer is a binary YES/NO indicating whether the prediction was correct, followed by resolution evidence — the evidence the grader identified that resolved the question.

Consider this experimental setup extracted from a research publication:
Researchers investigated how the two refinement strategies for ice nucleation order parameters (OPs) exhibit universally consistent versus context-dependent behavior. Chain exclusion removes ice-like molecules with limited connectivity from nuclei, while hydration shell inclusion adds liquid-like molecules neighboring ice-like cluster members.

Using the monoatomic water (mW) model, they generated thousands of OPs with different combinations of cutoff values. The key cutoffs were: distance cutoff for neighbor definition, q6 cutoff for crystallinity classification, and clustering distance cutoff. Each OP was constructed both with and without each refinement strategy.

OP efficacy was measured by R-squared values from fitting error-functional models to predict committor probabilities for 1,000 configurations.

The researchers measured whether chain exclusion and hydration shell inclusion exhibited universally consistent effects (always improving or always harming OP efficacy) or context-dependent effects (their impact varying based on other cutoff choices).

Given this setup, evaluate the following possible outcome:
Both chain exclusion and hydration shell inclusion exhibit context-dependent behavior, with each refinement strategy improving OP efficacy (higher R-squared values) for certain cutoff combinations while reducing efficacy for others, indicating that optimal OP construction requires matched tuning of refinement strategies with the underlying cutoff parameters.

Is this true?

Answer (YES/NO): YES